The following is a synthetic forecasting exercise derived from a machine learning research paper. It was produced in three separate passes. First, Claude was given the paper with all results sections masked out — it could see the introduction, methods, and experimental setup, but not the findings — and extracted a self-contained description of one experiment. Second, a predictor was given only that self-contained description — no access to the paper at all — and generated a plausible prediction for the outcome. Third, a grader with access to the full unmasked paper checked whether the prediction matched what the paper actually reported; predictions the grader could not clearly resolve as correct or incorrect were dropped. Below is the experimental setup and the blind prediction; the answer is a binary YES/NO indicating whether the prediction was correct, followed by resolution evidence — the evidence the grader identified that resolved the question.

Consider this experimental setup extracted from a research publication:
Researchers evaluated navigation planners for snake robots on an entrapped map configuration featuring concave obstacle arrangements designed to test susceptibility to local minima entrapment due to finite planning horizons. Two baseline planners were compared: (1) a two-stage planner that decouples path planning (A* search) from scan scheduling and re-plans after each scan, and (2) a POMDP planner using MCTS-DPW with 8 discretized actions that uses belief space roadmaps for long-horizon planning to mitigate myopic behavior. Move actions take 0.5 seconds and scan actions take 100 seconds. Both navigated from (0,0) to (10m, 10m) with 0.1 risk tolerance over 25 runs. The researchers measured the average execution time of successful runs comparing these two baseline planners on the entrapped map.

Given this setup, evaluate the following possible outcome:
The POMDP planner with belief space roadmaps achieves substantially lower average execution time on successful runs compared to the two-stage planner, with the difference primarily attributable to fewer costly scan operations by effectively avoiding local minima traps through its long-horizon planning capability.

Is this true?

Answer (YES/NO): NO